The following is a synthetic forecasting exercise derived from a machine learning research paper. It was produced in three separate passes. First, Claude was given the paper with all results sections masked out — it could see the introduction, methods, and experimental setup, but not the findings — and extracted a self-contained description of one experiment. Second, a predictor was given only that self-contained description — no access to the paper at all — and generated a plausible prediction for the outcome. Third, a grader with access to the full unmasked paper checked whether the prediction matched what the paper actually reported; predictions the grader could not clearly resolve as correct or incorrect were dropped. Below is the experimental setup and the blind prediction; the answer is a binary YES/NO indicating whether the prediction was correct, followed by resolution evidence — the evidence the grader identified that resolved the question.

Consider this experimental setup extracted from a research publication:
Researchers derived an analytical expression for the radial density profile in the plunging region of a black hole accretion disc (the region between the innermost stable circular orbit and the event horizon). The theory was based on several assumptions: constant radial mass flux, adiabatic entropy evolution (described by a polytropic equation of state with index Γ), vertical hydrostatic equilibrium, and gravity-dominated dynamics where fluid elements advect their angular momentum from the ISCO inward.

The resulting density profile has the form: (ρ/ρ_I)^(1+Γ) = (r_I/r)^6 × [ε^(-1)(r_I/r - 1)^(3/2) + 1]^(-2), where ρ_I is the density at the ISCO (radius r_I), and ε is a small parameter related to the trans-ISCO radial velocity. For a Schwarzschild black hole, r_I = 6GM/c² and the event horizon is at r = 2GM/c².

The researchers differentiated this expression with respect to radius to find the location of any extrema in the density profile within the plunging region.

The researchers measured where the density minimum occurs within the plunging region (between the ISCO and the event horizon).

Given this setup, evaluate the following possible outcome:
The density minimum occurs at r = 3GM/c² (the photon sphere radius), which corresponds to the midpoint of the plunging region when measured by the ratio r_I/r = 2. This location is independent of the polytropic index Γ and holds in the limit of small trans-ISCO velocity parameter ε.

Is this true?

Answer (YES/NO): YES